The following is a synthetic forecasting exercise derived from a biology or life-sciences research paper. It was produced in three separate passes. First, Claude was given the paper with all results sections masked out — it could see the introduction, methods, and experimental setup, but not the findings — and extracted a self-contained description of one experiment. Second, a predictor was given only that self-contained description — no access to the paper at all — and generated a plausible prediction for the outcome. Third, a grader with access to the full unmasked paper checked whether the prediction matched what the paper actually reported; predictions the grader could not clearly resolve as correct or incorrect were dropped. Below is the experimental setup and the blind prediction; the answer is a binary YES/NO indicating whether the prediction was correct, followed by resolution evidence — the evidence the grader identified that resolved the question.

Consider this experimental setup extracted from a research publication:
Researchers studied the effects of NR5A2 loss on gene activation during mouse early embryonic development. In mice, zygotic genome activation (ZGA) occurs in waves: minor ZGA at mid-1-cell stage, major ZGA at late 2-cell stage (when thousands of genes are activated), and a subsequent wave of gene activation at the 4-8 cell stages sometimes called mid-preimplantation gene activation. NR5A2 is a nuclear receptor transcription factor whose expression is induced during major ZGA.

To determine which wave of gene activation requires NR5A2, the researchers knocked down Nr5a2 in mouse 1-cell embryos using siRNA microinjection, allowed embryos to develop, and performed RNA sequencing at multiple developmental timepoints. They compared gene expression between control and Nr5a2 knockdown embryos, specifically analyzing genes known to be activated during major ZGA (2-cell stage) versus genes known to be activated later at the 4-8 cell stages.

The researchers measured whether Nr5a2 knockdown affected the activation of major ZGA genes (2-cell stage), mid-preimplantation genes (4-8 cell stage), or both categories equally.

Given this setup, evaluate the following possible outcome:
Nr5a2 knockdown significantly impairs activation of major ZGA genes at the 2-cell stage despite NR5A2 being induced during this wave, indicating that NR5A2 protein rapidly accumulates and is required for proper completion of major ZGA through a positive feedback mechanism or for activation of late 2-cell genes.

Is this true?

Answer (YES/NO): NO